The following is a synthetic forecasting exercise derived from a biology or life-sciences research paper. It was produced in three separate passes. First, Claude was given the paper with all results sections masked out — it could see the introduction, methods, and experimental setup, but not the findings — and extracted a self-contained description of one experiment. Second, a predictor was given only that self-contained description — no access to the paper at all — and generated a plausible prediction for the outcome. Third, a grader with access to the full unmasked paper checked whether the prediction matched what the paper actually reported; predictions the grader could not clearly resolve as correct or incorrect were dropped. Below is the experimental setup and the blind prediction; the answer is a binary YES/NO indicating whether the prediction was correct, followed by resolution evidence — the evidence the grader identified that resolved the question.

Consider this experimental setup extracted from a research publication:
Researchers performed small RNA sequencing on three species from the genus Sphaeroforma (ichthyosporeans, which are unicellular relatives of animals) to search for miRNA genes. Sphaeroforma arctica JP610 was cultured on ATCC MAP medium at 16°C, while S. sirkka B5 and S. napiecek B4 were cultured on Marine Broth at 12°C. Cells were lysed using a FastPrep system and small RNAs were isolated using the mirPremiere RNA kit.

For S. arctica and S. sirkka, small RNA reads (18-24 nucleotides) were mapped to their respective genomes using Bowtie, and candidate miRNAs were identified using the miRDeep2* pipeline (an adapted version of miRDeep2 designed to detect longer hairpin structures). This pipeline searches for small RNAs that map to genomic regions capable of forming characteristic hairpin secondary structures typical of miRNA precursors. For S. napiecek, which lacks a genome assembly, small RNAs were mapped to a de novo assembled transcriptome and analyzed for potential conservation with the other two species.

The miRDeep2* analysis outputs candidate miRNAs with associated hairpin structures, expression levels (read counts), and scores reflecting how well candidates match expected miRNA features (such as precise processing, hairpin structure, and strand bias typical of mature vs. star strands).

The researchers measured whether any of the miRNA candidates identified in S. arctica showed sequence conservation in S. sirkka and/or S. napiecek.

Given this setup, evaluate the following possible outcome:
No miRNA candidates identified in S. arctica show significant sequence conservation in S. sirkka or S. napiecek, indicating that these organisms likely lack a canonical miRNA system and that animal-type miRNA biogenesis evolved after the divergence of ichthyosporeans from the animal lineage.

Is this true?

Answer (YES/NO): NO